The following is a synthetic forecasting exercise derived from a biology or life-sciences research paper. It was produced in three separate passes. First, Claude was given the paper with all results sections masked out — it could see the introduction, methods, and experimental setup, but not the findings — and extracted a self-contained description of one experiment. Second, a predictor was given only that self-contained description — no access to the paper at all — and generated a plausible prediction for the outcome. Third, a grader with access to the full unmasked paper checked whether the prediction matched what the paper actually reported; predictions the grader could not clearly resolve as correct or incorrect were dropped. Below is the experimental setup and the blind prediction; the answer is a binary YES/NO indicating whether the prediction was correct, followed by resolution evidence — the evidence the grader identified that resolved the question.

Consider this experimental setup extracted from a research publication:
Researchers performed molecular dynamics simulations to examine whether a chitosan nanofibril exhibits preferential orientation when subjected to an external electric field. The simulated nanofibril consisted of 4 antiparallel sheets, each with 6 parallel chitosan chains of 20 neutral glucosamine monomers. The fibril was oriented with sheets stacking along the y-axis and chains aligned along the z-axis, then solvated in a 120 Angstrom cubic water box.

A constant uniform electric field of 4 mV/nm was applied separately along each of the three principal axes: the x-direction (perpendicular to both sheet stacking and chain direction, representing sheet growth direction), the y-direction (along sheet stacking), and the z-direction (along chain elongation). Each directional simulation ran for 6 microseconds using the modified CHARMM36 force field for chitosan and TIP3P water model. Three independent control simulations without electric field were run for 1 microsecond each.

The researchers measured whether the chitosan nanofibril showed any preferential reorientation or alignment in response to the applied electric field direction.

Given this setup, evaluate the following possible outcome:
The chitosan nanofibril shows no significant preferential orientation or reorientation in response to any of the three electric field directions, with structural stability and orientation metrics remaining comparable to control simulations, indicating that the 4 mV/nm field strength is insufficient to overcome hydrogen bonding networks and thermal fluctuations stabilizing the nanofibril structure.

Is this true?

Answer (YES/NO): NO